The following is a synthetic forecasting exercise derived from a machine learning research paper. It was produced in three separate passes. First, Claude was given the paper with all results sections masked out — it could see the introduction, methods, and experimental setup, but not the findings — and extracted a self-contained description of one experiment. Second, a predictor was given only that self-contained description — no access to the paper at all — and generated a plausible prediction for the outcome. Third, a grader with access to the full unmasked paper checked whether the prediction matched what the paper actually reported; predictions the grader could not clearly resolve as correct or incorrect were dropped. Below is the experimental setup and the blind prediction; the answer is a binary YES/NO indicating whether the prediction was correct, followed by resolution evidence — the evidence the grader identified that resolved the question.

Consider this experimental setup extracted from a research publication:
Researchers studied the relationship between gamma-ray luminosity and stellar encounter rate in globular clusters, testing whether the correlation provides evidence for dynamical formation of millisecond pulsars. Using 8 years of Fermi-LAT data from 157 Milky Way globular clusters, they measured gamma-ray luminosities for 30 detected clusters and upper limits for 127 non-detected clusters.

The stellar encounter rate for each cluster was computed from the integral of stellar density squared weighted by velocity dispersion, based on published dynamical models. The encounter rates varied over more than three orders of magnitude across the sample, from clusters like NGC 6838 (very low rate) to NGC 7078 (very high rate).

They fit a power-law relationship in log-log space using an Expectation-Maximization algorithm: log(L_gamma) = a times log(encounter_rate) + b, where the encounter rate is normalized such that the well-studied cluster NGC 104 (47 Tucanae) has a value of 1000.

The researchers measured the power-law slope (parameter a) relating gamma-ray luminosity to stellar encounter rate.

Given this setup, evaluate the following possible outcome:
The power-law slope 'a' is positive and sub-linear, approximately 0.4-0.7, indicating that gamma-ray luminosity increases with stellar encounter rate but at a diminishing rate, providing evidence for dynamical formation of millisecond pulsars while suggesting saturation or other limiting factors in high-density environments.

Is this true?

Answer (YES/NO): NO